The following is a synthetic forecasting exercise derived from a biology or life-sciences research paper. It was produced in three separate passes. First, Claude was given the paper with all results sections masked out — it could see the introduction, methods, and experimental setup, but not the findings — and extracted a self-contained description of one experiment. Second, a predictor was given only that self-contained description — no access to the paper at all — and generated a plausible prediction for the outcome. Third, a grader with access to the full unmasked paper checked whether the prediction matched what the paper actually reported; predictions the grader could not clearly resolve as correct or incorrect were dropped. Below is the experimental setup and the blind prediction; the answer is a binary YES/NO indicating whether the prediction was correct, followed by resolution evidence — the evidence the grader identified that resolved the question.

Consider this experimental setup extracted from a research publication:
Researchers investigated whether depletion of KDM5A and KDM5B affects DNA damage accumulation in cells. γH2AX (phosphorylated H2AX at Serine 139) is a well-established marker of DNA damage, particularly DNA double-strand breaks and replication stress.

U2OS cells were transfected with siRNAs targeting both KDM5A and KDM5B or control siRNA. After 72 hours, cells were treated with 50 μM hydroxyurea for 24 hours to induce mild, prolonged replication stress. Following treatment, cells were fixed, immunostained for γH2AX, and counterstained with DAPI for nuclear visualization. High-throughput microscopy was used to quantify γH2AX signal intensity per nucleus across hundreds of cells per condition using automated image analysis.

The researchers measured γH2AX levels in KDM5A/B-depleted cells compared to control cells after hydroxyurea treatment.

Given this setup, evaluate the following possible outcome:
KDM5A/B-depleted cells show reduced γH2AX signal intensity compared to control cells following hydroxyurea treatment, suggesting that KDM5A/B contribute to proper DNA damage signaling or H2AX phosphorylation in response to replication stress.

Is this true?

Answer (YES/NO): NO